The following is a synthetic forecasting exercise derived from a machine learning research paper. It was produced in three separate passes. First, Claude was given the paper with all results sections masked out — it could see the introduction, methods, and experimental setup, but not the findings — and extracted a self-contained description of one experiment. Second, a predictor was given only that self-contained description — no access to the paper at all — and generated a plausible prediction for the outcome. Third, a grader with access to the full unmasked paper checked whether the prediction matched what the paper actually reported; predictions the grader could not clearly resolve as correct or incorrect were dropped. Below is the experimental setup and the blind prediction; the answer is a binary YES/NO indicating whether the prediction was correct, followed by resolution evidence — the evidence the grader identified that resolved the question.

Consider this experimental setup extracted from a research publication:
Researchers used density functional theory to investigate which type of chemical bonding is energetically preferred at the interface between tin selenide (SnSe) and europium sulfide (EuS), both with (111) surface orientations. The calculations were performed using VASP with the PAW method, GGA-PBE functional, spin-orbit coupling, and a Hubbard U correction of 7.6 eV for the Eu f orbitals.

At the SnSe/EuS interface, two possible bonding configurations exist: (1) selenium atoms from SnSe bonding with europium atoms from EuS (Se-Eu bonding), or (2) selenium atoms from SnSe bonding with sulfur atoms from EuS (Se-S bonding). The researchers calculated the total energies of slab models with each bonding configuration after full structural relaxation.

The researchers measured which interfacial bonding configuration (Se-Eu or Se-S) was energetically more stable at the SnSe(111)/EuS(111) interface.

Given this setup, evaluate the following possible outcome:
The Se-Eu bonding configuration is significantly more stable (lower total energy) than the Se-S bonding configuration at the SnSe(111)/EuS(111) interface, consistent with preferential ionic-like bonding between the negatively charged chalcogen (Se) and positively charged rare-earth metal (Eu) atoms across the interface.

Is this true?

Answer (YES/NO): YES